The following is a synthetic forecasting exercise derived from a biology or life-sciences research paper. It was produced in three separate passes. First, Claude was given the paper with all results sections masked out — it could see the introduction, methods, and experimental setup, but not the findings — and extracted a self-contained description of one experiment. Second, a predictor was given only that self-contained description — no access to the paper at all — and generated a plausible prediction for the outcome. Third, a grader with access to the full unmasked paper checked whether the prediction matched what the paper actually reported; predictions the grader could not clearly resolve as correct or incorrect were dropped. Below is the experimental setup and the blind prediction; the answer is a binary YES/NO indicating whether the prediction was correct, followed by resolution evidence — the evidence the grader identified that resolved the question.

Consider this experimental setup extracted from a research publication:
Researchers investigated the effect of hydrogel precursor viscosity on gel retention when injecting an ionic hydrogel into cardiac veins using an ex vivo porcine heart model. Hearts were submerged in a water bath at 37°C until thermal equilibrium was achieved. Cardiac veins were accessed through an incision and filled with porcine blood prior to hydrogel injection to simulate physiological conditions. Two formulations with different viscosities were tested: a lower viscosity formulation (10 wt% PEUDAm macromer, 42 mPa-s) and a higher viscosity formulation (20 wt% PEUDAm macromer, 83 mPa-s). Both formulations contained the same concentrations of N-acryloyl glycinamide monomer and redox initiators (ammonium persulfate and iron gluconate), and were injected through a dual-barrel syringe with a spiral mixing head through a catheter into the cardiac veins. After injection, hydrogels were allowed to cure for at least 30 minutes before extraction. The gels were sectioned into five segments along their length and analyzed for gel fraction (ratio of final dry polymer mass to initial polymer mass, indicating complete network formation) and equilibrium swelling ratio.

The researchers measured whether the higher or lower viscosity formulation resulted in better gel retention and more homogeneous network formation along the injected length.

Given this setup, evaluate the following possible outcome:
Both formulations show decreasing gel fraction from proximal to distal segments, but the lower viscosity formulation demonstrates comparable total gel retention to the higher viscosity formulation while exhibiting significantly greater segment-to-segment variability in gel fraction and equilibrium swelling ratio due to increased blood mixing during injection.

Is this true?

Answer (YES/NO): NO